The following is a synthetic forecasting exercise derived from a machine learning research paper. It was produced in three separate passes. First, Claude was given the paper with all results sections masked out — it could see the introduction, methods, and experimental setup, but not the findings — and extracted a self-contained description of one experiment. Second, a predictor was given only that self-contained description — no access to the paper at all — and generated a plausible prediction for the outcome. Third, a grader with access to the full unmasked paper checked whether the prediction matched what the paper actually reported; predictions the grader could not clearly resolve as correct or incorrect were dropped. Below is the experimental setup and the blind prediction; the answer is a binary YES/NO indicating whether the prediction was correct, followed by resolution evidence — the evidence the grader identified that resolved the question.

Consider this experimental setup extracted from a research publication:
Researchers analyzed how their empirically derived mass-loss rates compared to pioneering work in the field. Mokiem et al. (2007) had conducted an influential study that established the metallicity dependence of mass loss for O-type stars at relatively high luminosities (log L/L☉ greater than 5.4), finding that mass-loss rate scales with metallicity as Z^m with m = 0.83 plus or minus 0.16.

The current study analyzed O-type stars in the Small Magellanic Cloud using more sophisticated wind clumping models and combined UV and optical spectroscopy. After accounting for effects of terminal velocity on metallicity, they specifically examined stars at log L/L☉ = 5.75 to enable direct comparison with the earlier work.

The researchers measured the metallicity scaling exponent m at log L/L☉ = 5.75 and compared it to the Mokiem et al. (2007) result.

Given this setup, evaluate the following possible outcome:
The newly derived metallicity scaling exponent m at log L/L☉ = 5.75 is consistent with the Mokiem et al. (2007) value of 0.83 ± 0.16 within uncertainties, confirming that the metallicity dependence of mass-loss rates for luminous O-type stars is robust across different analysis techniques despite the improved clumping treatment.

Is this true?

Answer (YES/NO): YES